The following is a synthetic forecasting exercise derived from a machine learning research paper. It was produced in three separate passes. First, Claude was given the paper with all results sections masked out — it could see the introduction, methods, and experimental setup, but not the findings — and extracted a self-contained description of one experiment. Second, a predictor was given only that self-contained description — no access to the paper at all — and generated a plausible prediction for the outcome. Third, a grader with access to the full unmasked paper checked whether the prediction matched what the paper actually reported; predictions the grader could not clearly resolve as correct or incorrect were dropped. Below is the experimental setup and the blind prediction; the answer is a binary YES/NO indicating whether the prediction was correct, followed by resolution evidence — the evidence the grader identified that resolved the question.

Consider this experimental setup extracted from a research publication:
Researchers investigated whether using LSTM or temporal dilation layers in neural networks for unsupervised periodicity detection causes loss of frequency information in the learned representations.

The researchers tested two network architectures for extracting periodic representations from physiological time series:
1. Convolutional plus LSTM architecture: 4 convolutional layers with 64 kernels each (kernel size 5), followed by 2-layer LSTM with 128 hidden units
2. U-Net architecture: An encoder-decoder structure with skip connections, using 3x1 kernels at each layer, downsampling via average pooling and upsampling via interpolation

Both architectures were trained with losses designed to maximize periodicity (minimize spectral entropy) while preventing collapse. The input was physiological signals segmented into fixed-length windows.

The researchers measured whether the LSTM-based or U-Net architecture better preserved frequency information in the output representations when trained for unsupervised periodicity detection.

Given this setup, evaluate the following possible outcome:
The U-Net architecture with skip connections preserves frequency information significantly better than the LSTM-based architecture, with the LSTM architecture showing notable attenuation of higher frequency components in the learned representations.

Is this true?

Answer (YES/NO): NO